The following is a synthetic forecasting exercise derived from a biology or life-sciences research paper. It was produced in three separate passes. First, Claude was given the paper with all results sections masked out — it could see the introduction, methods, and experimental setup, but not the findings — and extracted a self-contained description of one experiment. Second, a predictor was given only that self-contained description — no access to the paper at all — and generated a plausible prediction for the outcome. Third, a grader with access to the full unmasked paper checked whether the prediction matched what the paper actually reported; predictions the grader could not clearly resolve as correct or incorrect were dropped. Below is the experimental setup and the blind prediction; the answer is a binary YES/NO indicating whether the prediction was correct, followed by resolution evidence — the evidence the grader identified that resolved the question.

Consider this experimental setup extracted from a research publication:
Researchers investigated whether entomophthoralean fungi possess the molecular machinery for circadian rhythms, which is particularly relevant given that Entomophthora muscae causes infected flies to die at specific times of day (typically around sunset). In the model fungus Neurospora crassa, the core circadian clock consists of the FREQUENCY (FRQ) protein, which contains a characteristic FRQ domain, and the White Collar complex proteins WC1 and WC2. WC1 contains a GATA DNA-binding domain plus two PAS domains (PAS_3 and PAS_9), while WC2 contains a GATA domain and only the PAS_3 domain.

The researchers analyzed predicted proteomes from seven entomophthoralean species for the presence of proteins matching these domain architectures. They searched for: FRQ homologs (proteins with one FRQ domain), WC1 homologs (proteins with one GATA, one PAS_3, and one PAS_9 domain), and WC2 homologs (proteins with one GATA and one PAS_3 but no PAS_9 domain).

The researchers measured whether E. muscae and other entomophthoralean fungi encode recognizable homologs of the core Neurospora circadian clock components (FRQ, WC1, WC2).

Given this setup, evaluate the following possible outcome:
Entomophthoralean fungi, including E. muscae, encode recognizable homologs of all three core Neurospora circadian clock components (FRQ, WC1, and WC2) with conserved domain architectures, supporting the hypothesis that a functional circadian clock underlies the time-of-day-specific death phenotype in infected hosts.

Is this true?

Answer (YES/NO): NO